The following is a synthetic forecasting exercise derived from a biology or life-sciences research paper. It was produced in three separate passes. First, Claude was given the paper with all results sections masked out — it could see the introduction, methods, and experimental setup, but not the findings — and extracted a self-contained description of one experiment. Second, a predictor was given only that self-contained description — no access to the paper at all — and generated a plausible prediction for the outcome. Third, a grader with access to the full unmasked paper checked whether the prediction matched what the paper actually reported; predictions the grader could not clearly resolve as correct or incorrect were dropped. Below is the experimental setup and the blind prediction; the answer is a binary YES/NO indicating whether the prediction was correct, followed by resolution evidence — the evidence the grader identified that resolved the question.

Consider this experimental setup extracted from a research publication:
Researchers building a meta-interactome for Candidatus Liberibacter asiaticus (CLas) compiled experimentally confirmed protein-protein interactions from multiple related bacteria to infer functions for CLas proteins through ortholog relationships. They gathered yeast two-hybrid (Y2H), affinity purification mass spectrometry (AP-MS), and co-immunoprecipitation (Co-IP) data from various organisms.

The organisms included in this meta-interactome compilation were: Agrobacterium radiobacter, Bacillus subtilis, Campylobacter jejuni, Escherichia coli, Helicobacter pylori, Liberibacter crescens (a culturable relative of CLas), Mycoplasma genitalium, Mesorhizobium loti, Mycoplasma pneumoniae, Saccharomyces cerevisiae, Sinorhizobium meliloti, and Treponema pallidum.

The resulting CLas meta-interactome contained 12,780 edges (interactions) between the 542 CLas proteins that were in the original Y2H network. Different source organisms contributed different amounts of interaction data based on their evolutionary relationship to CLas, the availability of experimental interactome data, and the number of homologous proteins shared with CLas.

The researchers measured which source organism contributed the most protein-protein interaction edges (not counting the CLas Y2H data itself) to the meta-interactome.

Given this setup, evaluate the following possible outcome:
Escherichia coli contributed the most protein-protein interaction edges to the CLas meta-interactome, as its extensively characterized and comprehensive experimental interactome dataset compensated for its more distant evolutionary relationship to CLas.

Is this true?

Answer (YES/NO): NO